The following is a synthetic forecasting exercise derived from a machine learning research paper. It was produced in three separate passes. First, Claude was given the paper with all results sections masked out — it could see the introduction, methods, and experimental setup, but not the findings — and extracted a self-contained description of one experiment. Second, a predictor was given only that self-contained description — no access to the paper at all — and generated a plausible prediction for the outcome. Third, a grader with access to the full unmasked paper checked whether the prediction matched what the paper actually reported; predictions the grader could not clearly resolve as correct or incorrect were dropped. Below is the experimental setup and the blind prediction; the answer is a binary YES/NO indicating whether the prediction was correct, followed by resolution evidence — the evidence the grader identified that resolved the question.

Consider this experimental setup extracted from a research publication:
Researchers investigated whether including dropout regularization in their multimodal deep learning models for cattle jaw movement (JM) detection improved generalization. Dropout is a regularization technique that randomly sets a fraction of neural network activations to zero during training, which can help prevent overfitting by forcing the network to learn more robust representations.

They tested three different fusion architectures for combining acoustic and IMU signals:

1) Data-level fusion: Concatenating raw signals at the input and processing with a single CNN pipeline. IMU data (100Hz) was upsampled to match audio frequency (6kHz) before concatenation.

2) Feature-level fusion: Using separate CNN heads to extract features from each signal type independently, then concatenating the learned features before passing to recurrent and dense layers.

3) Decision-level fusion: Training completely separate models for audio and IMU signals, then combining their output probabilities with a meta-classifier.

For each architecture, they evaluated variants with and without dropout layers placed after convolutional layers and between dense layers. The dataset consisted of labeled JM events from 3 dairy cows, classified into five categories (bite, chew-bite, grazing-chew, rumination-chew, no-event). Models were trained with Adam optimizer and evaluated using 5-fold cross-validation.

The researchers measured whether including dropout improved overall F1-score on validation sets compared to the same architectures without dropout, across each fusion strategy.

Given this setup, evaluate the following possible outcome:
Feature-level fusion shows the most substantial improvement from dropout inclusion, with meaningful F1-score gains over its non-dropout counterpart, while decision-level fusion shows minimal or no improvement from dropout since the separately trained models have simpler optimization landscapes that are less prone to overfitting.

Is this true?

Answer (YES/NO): NO